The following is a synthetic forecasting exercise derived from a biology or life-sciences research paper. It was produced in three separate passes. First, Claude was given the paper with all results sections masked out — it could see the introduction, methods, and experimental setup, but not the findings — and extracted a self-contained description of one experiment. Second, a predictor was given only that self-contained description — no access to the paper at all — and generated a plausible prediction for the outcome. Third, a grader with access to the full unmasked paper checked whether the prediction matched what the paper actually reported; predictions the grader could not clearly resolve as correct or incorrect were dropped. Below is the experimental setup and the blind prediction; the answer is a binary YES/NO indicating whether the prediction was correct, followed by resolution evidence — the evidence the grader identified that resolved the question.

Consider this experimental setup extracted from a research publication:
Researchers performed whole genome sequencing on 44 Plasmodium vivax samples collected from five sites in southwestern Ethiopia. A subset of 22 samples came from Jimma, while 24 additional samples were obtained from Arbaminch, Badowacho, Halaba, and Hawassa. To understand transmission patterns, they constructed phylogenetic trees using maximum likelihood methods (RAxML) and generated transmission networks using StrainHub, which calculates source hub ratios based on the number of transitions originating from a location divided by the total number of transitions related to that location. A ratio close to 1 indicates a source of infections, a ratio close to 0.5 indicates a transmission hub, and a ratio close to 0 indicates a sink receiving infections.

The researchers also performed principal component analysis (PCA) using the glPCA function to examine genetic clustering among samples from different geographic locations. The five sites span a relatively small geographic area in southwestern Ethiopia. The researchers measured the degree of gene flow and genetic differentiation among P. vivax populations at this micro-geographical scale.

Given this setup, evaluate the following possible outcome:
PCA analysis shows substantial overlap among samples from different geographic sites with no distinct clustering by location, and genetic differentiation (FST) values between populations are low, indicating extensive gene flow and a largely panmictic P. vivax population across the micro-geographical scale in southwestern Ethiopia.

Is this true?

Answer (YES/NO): NO